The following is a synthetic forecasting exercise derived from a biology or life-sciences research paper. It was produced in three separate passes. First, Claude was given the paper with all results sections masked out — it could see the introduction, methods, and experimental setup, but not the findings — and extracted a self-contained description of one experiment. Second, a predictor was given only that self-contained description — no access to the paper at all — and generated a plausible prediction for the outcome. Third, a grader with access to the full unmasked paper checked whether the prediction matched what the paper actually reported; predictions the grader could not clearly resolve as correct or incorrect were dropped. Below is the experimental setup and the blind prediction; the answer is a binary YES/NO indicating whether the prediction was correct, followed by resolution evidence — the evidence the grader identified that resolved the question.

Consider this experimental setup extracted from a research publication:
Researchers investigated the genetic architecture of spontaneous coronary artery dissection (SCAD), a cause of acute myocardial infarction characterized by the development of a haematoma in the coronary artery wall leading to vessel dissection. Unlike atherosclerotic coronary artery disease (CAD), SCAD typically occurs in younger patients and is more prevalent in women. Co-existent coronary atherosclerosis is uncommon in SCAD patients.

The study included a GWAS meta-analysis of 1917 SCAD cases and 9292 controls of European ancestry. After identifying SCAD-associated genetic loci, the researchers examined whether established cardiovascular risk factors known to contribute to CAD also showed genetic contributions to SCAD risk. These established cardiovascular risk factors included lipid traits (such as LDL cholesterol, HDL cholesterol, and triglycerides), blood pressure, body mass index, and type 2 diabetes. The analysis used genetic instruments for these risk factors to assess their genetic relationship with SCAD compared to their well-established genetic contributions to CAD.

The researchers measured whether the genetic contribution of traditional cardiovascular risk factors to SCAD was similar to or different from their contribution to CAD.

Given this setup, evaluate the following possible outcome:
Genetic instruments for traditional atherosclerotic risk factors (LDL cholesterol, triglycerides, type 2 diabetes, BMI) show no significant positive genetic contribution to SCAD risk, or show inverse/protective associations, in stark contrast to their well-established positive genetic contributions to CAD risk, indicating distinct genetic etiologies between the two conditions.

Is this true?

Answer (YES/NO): YES